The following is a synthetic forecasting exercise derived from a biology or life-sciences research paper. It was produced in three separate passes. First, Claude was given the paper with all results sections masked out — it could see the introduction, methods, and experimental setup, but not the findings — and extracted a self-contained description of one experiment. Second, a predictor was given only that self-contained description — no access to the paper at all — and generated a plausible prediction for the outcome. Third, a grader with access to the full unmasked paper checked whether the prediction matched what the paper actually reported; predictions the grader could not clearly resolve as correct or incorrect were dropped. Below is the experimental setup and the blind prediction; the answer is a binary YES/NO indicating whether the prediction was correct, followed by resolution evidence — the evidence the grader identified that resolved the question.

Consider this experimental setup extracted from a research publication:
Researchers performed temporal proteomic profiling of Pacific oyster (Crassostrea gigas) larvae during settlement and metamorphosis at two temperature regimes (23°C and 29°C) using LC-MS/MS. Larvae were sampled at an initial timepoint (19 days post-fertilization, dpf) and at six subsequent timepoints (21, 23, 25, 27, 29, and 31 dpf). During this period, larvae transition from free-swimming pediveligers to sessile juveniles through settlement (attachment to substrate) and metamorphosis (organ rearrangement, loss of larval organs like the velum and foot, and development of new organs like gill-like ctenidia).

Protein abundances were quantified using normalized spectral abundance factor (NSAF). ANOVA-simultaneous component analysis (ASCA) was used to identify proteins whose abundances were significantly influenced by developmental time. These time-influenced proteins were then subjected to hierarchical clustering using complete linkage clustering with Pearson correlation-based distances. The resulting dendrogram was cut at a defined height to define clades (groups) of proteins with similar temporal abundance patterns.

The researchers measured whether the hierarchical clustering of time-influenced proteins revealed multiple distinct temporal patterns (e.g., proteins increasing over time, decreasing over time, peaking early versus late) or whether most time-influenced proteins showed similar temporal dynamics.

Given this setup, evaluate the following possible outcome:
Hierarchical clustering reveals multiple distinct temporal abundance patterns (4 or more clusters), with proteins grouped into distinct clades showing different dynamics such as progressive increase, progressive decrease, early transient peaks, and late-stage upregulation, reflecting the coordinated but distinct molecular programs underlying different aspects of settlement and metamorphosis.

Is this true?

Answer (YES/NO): YES